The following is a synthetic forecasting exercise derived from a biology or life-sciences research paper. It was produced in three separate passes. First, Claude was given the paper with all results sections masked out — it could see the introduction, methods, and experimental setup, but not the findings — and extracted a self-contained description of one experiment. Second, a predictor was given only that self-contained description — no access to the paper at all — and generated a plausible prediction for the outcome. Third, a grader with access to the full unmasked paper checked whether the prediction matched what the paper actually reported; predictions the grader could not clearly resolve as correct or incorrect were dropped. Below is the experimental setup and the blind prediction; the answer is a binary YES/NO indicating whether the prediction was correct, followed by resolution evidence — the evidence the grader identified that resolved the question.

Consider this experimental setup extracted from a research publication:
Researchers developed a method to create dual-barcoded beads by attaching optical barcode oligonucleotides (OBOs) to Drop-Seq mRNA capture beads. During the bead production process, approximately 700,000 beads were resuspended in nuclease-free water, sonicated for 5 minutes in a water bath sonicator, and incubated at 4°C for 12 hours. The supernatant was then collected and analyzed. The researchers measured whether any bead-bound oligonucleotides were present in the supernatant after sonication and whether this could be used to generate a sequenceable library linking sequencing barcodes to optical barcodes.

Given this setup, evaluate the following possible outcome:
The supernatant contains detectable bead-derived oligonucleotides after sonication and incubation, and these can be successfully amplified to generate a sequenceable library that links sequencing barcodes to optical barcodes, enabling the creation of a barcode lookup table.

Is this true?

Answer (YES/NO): YES